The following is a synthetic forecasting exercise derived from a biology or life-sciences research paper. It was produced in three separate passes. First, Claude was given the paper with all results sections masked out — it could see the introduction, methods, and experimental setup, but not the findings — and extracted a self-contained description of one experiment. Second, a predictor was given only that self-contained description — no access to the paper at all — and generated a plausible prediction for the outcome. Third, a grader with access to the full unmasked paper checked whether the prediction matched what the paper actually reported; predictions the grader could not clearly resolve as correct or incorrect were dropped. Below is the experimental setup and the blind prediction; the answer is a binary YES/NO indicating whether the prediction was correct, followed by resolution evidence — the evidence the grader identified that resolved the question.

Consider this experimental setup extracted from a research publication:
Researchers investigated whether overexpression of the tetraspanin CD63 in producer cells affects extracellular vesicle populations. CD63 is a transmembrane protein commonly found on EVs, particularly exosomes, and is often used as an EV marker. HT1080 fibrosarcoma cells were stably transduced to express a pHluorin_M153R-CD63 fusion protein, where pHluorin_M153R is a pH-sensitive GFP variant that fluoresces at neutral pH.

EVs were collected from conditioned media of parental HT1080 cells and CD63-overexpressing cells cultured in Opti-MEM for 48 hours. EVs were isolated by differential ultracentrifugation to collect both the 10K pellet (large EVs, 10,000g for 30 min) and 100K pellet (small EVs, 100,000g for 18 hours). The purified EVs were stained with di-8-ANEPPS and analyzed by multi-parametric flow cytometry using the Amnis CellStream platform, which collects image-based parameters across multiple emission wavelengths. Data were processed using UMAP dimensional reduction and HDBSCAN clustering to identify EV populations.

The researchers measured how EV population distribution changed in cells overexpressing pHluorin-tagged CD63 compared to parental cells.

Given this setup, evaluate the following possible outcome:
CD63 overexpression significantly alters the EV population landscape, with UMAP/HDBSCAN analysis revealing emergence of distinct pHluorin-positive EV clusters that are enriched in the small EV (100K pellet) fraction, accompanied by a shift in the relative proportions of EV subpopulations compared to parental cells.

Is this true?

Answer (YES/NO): NO